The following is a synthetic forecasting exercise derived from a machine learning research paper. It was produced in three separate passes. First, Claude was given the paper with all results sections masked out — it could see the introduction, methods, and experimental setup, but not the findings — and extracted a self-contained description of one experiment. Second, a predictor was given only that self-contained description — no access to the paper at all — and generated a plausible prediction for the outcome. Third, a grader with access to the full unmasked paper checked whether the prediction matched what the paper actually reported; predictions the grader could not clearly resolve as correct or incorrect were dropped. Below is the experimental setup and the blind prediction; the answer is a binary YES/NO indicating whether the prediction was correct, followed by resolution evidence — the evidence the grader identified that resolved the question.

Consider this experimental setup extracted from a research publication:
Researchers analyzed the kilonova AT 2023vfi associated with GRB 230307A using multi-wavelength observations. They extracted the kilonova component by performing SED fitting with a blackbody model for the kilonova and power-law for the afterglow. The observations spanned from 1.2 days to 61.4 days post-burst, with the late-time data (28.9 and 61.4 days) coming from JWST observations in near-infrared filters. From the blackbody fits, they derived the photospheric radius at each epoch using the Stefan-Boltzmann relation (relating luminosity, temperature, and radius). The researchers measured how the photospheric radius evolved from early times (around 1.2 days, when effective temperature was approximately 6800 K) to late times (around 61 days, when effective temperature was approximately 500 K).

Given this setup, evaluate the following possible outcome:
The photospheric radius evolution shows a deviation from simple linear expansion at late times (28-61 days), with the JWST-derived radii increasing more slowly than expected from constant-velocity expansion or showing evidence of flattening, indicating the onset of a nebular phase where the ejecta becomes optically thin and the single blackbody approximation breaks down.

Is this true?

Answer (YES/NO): NO